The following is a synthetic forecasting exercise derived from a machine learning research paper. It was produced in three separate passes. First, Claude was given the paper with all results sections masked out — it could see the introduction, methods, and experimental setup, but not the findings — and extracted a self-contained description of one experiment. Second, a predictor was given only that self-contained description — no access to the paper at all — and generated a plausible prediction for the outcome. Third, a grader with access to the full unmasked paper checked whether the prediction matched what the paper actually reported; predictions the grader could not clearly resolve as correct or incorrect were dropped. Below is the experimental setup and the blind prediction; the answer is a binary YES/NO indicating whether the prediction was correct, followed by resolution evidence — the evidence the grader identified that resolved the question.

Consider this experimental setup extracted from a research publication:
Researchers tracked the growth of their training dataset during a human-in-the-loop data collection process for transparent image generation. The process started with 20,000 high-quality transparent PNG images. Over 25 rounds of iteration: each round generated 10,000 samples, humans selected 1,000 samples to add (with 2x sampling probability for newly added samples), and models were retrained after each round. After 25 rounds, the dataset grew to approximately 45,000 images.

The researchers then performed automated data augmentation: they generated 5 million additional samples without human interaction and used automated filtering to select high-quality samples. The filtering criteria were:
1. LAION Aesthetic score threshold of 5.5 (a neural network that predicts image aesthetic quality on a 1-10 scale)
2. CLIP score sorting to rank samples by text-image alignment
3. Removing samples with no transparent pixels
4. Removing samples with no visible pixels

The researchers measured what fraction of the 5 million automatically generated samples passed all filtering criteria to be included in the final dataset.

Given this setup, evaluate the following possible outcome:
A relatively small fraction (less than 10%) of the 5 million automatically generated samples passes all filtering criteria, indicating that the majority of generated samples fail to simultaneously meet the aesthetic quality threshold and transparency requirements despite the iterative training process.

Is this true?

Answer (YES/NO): NO